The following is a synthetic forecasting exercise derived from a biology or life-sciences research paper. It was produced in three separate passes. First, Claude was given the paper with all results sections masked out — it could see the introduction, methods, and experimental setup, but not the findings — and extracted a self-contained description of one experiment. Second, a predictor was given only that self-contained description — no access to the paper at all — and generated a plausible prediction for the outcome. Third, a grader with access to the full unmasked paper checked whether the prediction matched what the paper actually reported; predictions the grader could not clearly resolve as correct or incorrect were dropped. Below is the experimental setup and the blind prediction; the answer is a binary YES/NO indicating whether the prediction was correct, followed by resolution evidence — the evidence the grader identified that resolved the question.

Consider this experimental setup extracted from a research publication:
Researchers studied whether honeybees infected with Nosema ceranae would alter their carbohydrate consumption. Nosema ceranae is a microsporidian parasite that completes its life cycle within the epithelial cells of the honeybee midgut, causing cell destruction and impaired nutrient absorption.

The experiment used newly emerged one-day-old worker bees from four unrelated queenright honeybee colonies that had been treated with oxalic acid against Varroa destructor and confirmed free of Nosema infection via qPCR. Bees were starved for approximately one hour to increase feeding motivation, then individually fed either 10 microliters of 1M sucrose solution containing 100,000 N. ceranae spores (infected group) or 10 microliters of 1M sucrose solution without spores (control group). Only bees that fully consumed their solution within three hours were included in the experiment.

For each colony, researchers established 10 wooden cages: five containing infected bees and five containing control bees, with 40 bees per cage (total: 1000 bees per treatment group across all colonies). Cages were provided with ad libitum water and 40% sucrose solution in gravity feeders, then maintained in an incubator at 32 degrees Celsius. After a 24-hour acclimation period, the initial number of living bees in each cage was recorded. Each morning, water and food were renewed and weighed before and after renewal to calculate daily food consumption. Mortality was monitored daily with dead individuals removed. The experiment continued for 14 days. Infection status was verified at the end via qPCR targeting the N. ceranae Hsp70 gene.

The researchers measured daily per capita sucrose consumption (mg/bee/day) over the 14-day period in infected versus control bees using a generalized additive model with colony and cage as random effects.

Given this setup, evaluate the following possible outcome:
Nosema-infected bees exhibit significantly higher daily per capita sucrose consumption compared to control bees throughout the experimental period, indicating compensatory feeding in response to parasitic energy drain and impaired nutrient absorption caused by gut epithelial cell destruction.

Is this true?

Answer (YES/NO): NO